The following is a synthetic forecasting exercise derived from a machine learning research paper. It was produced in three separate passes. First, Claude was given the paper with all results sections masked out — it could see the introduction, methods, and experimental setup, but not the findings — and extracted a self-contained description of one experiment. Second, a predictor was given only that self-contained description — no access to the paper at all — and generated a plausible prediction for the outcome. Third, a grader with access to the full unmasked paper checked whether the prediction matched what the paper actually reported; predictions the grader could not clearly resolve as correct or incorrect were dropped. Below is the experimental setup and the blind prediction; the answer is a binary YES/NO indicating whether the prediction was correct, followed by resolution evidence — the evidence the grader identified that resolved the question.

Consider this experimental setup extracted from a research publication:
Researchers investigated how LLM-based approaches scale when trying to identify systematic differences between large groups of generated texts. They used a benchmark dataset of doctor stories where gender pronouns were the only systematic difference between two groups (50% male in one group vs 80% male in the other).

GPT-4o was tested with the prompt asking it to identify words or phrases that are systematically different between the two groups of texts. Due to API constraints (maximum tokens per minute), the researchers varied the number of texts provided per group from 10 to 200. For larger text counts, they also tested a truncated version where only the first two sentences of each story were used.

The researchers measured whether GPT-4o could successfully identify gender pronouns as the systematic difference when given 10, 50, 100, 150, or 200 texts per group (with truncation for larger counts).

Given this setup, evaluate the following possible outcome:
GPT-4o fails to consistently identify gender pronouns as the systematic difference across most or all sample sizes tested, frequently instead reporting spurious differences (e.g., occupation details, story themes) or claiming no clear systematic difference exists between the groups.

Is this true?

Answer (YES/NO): NO